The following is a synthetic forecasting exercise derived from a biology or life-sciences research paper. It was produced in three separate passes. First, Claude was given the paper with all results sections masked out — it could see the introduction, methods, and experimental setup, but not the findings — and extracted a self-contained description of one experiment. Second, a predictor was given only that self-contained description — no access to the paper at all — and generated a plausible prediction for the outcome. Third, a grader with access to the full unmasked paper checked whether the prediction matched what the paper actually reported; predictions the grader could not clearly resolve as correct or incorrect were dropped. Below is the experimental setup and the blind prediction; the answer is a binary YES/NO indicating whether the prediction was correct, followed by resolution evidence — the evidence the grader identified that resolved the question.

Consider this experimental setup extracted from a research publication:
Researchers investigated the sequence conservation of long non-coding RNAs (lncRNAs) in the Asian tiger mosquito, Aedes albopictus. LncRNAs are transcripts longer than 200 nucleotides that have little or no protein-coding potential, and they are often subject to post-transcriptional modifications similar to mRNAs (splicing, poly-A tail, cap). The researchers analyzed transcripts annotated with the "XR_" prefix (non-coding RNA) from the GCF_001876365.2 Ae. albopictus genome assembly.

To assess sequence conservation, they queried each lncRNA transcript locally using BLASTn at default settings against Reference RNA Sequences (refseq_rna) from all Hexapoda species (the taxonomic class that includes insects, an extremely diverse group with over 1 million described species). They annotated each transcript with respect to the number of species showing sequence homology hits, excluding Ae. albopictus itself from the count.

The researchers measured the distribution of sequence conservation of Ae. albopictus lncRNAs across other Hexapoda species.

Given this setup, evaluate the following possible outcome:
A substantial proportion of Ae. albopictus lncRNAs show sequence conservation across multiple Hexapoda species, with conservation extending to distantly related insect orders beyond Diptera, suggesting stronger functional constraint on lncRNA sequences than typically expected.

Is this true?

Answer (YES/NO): NO